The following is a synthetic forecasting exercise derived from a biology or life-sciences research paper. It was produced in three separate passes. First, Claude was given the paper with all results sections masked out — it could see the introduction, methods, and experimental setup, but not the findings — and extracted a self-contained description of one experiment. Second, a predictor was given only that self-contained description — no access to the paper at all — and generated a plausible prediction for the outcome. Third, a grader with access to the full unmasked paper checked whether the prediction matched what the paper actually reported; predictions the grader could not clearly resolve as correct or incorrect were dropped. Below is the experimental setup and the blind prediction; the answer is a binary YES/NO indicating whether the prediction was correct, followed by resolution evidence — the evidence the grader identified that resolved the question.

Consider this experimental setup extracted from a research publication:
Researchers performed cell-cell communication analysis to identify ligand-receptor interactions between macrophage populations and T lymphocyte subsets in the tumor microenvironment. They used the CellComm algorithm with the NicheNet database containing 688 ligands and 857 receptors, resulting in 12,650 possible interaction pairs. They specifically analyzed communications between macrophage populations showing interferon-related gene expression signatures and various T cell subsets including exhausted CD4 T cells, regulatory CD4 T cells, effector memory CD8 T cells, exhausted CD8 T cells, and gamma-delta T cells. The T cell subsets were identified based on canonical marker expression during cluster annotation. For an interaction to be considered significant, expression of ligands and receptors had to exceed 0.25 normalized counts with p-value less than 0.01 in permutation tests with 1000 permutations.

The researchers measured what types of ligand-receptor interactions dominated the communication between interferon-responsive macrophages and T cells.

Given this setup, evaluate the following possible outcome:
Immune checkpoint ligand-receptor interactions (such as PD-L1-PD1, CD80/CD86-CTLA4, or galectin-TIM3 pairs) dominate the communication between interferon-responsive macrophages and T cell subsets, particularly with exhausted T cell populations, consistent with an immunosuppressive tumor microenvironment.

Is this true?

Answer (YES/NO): NO